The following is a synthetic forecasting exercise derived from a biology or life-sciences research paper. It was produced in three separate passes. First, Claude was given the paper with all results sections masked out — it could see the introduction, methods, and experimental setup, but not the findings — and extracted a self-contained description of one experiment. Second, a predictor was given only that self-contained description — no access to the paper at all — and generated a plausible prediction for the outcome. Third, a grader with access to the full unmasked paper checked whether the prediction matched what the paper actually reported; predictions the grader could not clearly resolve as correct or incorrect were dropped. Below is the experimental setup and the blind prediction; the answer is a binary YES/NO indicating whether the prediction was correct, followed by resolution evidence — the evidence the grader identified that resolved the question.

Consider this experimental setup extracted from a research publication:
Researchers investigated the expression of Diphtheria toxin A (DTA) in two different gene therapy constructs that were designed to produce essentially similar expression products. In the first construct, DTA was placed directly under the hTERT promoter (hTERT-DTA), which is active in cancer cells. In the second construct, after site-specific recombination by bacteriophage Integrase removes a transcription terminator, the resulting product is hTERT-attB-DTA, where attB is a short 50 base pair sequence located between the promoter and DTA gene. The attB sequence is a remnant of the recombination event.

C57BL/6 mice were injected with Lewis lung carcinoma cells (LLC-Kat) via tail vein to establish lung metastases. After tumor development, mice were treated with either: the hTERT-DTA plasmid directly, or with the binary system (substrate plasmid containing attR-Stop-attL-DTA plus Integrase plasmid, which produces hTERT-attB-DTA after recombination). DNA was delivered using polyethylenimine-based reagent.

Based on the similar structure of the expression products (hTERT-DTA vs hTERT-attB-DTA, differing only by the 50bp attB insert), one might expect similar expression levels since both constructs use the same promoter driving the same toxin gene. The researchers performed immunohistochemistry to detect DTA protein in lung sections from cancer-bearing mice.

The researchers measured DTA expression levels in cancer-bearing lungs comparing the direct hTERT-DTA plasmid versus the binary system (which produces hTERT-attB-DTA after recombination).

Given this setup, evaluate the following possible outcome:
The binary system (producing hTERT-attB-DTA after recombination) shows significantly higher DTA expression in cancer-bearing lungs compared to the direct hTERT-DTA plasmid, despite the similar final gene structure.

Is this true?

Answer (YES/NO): YES